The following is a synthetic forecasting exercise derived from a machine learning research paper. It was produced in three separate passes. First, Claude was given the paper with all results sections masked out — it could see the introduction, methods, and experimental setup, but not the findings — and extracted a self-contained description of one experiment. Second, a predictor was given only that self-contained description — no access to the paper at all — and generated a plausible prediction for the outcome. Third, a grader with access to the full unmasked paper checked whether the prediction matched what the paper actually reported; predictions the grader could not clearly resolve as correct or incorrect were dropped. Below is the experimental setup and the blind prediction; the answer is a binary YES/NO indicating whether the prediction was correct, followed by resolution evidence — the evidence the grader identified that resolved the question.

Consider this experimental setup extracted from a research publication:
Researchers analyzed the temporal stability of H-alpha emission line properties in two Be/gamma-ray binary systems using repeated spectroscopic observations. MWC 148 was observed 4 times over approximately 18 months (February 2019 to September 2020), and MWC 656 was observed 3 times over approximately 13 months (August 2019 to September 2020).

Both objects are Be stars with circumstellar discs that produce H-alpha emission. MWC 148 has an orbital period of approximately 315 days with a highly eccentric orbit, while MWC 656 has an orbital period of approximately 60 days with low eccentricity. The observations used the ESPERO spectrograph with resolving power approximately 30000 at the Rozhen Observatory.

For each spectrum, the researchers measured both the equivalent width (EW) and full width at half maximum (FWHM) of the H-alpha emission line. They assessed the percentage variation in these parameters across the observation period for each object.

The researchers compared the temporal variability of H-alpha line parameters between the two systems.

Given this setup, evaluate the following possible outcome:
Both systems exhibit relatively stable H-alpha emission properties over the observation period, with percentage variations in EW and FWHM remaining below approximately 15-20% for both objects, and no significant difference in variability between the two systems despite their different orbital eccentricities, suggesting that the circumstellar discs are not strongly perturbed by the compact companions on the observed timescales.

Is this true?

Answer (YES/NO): NO